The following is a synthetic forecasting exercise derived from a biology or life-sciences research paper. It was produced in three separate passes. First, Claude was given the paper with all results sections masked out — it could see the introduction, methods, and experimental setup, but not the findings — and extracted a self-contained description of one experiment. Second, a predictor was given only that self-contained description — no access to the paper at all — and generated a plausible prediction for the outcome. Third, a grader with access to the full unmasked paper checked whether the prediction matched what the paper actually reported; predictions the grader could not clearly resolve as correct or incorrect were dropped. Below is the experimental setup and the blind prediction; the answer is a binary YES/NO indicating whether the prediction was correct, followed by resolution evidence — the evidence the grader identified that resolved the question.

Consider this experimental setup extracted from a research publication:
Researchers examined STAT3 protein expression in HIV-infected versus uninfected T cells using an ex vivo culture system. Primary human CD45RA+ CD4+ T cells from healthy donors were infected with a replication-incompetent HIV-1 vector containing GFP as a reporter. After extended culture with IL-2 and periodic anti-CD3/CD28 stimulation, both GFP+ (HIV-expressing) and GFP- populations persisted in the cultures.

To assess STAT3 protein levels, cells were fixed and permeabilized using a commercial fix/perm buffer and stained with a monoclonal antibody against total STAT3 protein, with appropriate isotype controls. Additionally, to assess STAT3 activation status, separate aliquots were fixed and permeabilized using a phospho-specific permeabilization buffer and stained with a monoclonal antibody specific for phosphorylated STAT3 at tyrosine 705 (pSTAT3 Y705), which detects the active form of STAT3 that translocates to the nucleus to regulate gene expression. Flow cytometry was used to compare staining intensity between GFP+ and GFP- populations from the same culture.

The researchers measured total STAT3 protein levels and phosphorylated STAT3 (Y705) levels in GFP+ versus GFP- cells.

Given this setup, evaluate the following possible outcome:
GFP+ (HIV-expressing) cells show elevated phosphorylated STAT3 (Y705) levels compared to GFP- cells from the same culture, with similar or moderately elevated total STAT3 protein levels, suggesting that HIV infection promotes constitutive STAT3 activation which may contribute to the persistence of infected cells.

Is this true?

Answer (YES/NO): NO